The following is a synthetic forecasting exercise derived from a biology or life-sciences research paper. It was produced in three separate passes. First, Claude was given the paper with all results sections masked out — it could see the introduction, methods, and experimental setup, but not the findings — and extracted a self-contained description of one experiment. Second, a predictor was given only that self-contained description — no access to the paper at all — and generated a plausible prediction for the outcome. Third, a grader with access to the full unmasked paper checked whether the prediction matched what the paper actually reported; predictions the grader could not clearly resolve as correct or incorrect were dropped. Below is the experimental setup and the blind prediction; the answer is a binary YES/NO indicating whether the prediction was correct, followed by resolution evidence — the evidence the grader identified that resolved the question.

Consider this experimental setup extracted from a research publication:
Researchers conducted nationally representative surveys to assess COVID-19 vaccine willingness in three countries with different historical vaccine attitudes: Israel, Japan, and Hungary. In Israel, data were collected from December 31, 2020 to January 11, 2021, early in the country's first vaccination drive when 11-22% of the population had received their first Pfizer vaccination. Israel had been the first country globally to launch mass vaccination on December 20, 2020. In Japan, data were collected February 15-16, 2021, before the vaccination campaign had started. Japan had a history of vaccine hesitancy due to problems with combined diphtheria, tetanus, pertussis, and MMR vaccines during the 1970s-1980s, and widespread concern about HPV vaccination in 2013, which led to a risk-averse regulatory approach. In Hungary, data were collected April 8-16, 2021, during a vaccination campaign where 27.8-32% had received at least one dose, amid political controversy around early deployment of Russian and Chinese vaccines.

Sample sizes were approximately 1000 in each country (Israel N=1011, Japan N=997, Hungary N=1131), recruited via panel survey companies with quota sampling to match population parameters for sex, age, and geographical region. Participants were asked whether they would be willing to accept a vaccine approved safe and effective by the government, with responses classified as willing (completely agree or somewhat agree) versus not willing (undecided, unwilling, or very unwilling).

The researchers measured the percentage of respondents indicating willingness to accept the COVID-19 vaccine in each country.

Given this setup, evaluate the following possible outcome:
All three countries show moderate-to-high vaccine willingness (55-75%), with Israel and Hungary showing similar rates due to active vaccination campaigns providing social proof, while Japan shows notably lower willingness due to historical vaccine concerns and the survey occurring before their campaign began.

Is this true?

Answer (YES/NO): NO